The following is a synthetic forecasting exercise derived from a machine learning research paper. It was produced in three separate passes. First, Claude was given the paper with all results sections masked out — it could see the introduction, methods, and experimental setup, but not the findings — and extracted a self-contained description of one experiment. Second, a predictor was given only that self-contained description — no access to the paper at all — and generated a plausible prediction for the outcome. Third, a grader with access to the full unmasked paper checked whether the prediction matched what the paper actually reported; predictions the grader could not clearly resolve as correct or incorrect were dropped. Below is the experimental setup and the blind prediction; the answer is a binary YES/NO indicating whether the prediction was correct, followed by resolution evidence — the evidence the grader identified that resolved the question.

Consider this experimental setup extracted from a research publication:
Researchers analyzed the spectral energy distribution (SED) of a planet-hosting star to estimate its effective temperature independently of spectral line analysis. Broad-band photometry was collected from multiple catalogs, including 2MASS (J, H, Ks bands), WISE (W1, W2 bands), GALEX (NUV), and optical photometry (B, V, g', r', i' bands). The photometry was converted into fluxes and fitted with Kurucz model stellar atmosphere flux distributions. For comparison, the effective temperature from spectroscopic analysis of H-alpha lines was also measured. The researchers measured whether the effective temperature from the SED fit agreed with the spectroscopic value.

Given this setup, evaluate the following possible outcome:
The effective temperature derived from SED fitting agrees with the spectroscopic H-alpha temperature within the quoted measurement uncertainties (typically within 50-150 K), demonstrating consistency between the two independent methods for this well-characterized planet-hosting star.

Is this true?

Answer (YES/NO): YES